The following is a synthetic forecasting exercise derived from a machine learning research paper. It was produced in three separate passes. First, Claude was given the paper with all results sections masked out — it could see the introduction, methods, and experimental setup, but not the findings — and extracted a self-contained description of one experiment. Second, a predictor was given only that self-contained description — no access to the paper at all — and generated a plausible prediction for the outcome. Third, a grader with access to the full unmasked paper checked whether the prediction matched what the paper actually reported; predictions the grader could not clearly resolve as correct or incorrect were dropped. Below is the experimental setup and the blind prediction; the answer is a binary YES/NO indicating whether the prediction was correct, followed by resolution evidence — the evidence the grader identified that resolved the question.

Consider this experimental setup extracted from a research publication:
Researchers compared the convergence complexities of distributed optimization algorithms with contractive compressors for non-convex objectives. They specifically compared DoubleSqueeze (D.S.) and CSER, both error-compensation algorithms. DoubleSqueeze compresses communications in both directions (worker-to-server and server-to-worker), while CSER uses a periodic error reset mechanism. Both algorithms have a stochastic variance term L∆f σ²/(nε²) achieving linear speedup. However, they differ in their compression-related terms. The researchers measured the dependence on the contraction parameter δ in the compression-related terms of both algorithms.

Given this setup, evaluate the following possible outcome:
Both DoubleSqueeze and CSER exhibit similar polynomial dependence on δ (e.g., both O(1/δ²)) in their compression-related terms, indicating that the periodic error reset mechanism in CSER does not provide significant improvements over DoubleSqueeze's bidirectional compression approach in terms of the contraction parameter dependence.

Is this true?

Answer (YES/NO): NO